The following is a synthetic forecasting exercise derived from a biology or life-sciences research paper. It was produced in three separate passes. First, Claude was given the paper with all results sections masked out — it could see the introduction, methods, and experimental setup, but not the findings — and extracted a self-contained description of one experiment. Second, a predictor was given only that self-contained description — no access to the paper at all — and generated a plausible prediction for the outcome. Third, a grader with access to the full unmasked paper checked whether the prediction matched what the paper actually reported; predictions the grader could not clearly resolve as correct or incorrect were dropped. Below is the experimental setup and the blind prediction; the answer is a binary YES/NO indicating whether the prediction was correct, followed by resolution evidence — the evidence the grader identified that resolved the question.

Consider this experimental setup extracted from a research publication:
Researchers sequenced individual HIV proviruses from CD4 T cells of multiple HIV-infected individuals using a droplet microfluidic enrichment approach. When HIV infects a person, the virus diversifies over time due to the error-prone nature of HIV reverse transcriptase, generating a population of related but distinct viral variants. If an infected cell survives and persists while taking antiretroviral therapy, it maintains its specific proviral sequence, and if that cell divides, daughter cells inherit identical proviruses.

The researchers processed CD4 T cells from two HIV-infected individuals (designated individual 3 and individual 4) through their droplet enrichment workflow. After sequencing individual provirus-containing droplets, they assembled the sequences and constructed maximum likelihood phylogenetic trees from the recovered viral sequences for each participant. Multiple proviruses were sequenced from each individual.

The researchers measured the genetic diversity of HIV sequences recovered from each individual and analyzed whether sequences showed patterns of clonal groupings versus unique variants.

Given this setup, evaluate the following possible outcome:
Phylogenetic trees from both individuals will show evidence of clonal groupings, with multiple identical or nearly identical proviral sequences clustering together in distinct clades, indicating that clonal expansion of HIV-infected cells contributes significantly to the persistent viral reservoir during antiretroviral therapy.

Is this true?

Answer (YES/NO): NO